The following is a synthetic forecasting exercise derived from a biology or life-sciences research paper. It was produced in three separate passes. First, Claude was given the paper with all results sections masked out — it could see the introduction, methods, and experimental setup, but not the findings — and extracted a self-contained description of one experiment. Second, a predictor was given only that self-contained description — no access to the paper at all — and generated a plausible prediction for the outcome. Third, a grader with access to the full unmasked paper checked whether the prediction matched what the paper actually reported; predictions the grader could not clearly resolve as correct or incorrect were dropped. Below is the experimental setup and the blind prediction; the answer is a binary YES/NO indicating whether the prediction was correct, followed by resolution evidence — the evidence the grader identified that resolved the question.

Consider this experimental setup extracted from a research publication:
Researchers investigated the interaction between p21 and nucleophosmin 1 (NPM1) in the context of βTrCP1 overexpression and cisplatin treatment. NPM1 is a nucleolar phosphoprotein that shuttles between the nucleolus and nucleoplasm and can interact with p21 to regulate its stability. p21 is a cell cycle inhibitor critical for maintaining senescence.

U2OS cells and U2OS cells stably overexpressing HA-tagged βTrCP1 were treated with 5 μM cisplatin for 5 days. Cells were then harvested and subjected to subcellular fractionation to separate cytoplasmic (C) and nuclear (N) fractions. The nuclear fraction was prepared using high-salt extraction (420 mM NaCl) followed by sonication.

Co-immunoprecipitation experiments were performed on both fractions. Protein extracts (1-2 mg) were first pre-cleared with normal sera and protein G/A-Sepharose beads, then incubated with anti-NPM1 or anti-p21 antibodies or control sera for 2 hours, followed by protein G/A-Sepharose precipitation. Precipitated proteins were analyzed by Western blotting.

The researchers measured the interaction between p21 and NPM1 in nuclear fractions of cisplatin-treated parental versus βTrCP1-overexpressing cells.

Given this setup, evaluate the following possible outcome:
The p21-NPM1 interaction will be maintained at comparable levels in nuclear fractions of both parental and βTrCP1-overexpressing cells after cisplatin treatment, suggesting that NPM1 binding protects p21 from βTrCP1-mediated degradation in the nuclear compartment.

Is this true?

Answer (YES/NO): NO